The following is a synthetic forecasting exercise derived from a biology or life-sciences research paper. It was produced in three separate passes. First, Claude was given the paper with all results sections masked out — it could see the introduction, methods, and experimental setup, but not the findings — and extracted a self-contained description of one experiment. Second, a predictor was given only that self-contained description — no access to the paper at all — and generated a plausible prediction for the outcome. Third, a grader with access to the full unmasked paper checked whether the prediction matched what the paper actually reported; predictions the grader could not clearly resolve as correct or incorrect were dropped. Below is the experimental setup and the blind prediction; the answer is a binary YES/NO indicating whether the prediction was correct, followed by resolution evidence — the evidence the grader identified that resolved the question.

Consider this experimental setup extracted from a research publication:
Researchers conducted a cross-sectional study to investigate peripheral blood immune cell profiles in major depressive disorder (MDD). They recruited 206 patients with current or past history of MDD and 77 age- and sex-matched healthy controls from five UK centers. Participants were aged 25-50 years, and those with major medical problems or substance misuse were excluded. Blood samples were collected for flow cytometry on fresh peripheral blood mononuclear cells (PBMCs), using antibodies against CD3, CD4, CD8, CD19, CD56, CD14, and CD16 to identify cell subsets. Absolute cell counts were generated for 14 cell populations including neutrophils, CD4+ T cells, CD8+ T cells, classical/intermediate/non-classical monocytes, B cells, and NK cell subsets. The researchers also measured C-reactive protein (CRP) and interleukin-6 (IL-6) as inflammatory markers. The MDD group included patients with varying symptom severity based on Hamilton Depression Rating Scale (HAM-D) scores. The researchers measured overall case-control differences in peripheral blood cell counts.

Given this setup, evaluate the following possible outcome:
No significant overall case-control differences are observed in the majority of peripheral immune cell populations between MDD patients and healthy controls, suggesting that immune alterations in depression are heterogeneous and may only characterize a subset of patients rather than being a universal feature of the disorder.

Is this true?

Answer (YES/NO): YES